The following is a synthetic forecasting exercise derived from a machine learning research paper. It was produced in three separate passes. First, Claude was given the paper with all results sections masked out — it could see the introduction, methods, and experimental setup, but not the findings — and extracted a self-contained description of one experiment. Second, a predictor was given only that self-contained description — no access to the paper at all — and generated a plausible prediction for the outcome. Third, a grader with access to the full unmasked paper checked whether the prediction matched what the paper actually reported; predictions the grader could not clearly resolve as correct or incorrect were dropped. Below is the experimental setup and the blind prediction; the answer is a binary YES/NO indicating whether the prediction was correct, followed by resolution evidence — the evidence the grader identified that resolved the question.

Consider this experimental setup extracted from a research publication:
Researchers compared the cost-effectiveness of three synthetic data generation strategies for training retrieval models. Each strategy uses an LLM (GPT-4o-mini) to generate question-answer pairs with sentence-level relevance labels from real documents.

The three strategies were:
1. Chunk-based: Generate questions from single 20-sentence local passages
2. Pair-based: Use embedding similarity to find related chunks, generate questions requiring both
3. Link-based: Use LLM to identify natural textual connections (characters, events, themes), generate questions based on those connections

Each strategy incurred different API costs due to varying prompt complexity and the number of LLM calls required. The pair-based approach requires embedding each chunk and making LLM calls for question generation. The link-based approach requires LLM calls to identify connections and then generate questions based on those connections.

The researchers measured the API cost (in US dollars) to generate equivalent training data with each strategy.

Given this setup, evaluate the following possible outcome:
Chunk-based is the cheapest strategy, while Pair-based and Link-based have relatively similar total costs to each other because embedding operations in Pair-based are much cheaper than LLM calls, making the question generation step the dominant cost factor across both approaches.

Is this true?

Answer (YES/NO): NO